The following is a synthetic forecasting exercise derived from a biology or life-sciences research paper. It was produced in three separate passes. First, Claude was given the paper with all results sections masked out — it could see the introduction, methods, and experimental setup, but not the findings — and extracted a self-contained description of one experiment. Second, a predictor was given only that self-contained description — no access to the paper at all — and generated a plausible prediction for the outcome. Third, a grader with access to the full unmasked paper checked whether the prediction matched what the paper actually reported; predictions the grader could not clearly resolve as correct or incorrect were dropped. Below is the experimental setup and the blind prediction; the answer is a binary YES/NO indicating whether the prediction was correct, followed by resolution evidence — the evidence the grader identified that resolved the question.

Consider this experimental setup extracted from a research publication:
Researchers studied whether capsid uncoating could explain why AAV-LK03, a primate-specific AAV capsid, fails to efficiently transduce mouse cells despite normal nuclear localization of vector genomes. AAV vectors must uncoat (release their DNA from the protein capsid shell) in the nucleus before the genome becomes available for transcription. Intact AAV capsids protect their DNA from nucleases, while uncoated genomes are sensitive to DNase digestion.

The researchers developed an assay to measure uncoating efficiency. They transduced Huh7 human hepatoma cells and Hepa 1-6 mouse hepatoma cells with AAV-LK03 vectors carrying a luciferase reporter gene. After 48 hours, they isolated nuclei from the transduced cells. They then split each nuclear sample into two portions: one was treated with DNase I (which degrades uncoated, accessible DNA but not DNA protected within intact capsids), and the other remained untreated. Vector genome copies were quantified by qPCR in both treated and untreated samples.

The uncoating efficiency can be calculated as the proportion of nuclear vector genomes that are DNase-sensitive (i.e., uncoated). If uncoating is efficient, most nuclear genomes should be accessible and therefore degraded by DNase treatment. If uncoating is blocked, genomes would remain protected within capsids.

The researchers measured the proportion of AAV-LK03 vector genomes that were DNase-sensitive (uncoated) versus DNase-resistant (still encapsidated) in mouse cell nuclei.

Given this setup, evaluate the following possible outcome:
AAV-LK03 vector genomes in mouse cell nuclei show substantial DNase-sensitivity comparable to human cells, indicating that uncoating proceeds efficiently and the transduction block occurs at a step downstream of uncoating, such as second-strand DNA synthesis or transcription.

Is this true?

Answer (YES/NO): YES